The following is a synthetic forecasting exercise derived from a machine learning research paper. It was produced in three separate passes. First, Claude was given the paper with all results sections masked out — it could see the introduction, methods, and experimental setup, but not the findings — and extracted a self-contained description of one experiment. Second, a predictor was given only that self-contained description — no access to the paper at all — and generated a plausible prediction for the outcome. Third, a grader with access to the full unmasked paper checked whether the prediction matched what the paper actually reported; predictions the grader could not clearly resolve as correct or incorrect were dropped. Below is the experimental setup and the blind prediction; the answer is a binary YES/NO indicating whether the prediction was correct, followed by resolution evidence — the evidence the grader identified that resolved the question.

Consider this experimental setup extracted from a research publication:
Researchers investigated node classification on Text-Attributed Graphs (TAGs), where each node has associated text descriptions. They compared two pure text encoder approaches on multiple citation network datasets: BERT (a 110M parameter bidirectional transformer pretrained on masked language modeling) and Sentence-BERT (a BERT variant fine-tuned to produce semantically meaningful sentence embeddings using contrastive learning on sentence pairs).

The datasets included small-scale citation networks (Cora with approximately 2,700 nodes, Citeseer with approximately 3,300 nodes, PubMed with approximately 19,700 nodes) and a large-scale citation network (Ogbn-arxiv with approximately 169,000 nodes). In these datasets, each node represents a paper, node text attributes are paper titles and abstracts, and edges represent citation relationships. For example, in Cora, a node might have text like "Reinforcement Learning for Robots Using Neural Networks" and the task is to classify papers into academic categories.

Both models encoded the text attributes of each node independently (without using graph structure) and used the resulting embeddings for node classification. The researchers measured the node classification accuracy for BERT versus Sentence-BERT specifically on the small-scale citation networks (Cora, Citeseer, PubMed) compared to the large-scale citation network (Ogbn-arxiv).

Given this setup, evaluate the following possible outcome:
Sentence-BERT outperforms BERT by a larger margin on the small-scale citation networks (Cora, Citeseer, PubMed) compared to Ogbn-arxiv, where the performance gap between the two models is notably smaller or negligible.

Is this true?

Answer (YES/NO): NO